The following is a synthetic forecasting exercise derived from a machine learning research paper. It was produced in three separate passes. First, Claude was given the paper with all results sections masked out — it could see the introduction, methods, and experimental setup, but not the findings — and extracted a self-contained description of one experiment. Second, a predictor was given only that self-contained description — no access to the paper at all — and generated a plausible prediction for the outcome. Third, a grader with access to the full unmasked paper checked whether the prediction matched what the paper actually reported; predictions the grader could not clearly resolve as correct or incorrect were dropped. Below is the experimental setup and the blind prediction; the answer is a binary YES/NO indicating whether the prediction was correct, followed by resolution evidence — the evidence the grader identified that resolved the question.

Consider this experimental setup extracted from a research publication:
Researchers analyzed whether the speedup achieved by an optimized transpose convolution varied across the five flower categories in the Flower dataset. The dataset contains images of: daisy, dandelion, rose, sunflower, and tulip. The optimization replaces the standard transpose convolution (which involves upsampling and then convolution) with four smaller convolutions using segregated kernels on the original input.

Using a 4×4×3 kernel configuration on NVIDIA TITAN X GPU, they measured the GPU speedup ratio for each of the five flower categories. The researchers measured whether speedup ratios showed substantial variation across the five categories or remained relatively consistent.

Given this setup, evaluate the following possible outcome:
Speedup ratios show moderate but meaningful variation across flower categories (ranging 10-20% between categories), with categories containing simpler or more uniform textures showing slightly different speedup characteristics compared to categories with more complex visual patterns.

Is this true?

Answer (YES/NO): NO